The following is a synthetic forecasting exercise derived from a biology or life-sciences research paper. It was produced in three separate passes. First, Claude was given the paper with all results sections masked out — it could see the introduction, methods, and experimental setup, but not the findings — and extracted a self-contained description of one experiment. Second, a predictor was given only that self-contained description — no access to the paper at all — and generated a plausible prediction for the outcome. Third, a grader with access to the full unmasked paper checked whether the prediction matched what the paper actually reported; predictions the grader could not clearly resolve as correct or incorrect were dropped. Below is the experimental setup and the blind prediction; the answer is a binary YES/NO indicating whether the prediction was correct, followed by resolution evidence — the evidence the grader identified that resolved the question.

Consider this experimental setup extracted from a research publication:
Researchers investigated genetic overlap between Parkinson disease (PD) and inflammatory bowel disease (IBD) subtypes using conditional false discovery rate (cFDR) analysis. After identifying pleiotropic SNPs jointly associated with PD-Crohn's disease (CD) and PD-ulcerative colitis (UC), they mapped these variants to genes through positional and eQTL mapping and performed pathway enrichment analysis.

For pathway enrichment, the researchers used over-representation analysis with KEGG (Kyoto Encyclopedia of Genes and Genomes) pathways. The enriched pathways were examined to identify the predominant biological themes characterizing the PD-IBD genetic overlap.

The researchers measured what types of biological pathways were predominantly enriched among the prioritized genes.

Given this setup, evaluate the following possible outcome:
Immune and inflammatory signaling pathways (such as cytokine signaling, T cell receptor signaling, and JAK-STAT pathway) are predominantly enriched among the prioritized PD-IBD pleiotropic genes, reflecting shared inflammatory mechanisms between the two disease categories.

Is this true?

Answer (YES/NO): YES